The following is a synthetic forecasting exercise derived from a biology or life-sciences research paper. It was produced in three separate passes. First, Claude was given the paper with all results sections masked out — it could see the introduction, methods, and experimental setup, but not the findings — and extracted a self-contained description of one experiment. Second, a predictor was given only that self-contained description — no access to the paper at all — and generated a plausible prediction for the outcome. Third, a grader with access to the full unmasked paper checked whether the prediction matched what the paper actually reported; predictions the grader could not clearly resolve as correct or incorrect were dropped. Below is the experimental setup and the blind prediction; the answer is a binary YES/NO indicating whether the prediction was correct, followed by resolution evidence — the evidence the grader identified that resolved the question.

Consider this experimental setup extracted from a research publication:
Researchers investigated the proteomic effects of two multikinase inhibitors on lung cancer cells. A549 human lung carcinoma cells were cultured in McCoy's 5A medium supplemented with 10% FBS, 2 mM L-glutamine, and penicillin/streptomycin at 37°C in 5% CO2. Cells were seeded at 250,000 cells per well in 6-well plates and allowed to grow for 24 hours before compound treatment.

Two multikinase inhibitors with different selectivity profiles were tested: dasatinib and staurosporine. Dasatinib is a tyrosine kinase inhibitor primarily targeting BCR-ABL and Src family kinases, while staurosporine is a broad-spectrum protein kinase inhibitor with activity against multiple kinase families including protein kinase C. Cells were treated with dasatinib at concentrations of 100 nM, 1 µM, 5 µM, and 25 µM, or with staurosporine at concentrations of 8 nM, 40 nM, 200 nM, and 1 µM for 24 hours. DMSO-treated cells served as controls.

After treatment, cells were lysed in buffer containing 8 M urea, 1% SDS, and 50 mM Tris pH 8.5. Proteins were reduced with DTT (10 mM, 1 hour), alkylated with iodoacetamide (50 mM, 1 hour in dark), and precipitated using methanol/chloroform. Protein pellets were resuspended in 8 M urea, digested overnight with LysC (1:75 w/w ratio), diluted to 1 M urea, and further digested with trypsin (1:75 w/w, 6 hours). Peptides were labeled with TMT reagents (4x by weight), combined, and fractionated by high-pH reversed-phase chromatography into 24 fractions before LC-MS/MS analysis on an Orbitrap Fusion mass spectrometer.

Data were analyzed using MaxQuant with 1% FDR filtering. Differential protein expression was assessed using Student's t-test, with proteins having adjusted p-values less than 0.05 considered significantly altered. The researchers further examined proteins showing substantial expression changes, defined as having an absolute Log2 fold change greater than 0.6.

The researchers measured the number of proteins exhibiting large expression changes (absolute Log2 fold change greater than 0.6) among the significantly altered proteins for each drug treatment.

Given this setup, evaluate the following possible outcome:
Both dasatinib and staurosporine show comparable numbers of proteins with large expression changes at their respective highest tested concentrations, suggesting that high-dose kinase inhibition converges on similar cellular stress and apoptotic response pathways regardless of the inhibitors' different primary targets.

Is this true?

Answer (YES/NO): NO